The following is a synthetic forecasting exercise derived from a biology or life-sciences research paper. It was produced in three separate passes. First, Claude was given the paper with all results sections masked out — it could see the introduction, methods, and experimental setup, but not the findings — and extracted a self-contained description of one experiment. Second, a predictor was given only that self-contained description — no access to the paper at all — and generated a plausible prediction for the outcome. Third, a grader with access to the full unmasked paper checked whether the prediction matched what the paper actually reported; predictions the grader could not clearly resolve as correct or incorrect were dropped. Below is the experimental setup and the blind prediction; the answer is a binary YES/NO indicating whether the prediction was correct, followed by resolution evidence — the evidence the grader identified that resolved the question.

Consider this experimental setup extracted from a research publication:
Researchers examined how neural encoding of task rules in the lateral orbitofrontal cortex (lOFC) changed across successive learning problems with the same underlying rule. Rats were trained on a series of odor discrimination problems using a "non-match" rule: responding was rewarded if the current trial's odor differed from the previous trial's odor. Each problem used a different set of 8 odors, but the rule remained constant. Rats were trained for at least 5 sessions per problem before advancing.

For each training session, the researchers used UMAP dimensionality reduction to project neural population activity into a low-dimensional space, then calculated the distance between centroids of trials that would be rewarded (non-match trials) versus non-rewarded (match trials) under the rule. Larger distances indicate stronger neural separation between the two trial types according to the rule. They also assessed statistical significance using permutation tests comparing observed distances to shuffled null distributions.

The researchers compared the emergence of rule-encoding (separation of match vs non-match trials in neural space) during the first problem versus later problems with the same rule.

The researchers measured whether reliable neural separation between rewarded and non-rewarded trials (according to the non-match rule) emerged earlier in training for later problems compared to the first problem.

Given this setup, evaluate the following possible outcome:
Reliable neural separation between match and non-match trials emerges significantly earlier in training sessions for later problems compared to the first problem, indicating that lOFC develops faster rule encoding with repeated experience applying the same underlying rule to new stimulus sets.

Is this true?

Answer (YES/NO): YES